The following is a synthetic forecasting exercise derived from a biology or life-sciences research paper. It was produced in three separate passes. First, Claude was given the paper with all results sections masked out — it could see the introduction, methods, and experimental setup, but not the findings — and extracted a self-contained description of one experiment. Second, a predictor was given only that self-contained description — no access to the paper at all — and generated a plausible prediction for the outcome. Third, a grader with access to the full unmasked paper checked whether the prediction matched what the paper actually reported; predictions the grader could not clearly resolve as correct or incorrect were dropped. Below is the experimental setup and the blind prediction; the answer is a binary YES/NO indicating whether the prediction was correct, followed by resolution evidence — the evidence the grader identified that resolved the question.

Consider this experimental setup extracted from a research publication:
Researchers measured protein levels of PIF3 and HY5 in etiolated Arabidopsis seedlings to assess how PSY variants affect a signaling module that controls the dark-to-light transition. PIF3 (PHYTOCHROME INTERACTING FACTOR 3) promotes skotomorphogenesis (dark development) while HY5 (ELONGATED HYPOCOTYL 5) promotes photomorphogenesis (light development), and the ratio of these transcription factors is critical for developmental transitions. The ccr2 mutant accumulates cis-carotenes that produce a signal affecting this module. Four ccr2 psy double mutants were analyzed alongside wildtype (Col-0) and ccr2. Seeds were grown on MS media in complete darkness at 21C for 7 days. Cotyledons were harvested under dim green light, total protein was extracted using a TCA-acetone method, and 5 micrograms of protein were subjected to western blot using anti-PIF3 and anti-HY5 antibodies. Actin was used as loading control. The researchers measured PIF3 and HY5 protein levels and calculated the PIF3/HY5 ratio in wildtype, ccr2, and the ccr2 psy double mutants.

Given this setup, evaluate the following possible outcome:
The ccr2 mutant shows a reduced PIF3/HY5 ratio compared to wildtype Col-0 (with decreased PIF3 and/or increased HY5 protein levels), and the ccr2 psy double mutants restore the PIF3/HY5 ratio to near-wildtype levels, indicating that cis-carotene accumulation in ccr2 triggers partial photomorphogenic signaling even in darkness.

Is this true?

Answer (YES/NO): NO